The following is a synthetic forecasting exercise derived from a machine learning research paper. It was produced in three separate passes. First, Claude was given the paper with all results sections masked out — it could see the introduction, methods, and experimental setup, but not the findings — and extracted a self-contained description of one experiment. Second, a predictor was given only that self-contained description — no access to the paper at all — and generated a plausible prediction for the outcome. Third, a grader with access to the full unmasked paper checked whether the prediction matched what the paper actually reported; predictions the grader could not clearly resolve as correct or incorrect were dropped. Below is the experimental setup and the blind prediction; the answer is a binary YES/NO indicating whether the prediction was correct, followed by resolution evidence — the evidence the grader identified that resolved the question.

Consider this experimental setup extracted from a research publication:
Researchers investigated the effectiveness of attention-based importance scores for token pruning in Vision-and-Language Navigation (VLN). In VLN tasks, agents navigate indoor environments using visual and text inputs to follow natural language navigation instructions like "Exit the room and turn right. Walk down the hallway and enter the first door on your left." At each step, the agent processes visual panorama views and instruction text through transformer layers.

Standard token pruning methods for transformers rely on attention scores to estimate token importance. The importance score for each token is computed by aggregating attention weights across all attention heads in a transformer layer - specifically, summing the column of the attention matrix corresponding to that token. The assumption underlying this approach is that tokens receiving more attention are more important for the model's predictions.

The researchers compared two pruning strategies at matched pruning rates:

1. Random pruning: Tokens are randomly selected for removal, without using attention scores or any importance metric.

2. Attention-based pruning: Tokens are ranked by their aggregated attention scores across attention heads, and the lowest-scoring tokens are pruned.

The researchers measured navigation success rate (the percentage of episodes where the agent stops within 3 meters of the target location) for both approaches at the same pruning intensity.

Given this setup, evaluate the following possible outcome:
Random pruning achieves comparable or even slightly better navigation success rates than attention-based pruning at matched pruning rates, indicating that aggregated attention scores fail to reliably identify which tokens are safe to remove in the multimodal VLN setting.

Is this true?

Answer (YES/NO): NO